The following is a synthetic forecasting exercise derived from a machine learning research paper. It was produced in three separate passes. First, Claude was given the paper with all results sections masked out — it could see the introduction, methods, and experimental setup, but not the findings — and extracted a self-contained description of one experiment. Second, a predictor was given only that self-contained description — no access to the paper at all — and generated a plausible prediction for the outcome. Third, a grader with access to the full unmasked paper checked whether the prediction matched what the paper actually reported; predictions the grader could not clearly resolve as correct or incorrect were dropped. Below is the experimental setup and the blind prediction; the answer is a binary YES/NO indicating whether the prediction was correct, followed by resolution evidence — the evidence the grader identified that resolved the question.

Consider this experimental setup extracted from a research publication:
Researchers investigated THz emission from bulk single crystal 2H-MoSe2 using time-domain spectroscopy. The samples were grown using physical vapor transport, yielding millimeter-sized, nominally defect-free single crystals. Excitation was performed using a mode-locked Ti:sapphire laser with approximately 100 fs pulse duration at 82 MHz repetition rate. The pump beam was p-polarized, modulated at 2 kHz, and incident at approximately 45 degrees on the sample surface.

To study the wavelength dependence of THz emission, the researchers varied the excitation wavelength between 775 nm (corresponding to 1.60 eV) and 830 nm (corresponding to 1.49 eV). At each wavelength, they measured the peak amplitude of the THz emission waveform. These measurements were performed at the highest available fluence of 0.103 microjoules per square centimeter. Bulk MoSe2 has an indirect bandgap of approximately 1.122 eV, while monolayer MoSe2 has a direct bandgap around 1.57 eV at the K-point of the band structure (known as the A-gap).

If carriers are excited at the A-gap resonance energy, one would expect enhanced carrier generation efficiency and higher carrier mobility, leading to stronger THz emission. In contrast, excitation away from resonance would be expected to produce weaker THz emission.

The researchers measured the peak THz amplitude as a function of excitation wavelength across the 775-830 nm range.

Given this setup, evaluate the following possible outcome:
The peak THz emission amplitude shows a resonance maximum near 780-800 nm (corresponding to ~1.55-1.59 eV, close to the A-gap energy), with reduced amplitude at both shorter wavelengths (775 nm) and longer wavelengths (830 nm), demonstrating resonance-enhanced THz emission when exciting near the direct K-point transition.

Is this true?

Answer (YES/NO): YES